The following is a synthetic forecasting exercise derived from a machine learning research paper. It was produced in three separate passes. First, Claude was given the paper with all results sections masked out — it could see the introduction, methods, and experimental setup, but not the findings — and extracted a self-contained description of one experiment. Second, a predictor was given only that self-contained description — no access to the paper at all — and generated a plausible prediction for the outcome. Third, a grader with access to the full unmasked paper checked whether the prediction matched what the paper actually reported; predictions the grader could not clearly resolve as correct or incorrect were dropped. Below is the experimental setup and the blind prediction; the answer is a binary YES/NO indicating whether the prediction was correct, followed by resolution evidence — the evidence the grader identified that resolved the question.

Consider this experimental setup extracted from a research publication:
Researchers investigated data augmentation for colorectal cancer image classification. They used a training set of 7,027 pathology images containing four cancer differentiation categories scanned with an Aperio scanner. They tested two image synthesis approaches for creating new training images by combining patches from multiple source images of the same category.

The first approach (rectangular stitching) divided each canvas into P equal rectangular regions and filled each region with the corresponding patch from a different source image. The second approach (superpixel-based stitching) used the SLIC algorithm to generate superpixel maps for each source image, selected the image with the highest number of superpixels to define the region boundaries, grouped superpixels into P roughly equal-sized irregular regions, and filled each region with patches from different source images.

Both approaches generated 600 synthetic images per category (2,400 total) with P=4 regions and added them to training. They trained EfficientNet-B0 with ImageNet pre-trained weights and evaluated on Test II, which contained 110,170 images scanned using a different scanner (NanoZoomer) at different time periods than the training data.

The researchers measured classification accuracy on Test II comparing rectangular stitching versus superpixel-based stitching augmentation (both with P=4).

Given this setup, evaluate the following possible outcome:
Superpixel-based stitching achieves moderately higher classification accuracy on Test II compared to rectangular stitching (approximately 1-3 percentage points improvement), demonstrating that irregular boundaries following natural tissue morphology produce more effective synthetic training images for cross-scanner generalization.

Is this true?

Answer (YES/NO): YES